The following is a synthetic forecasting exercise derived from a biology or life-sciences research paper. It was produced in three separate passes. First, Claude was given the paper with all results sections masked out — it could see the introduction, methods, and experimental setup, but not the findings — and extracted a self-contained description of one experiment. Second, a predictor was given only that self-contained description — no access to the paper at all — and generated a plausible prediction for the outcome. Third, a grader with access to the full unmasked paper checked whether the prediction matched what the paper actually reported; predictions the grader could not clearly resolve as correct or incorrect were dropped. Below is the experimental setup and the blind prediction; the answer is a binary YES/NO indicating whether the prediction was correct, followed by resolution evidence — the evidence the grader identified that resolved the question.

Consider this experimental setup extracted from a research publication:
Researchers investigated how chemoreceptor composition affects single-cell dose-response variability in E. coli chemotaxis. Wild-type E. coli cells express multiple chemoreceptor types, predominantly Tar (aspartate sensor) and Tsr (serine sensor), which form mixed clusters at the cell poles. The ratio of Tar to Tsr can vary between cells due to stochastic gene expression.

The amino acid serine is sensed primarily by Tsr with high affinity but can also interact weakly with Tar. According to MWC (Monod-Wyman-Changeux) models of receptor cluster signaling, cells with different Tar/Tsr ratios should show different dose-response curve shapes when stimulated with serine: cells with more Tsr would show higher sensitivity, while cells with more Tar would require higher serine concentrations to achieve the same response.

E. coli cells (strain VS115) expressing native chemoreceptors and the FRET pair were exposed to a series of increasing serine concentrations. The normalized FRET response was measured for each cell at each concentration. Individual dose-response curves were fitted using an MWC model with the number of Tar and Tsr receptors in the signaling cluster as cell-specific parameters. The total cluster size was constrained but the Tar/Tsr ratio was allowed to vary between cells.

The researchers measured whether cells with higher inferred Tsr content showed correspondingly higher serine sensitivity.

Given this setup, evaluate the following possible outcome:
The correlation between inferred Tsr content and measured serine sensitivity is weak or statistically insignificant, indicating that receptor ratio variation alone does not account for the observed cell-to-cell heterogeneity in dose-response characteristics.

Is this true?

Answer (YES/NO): NO